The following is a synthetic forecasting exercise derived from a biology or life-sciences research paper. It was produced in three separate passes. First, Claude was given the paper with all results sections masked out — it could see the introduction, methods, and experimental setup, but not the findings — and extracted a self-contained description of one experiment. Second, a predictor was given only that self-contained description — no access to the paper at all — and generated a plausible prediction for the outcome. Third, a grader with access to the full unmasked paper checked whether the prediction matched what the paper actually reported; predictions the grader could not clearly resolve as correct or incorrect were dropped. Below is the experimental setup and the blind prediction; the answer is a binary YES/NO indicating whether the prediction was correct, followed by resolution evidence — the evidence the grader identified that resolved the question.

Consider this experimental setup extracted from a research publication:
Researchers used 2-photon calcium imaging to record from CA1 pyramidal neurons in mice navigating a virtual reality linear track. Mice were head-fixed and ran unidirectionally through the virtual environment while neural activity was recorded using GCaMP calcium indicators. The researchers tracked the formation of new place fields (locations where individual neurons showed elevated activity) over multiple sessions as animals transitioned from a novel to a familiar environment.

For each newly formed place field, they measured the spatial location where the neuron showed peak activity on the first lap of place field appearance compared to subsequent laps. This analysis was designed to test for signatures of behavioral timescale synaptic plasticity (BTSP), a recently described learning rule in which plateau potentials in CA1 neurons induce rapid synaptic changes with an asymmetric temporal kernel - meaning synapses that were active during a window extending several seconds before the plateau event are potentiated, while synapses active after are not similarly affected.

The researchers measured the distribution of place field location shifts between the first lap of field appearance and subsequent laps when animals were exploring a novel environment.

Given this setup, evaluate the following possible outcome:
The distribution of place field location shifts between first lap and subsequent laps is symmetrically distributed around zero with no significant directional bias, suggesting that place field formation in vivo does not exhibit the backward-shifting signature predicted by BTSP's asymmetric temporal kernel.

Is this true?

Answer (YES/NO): NO